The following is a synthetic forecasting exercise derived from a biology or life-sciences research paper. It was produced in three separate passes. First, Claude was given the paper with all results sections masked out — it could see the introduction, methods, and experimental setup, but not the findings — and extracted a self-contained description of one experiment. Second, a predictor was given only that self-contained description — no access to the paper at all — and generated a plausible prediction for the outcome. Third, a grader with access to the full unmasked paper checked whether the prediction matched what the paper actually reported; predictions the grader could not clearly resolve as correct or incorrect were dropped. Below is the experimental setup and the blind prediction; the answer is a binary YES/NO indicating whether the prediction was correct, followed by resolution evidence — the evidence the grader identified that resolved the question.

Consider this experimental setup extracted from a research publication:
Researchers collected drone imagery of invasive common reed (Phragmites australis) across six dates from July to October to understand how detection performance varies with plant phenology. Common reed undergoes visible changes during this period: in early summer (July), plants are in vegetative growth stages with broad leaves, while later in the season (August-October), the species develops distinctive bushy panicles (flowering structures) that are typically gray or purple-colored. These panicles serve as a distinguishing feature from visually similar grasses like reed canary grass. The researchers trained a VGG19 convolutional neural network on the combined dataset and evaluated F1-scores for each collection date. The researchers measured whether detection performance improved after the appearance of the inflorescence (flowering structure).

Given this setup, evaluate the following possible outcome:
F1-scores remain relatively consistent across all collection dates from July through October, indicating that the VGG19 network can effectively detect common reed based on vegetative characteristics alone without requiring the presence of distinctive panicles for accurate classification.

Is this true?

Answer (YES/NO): NO